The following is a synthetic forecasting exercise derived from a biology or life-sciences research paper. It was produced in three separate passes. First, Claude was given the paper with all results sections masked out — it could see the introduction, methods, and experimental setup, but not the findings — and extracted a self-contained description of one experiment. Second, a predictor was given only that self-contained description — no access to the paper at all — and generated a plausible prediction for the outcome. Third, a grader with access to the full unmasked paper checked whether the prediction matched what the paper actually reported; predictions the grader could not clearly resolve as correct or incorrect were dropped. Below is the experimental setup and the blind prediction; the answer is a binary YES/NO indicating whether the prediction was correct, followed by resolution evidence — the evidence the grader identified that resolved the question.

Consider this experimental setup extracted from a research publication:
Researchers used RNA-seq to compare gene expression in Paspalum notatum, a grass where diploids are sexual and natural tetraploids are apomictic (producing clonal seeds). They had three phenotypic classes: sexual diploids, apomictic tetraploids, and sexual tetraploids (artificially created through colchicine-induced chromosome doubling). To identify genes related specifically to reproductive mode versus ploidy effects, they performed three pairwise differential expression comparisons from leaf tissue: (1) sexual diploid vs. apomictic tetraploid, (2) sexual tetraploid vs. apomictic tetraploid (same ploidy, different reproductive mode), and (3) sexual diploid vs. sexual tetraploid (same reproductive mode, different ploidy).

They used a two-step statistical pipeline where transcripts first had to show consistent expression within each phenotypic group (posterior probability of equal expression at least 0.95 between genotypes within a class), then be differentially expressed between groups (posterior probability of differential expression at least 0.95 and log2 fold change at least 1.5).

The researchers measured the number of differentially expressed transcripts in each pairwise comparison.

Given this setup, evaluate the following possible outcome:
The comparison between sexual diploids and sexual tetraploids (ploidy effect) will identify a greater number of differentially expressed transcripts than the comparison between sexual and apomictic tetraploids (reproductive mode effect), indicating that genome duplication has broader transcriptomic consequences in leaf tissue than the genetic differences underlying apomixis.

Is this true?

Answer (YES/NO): NO